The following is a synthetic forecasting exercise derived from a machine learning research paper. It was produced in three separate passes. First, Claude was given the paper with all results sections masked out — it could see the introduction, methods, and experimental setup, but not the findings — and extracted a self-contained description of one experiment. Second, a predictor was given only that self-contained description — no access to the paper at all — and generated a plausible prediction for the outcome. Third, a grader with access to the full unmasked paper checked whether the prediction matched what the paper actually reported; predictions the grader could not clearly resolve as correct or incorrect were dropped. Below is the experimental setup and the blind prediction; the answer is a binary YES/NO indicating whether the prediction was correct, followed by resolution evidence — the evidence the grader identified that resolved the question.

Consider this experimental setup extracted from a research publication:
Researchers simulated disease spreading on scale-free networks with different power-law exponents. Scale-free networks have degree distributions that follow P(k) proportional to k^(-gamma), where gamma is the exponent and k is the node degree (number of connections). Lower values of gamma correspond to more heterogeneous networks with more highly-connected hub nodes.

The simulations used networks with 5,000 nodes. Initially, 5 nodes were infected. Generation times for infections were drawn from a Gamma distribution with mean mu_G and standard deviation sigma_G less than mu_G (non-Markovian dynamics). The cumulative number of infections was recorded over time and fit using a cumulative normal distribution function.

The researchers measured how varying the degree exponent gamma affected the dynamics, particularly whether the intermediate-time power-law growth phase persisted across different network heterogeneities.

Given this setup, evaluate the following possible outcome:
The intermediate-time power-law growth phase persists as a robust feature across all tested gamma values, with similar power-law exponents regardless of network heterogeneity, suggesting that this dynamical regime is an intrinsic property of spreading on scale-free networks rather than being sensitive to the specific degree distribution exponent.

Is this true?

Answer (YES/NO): NO